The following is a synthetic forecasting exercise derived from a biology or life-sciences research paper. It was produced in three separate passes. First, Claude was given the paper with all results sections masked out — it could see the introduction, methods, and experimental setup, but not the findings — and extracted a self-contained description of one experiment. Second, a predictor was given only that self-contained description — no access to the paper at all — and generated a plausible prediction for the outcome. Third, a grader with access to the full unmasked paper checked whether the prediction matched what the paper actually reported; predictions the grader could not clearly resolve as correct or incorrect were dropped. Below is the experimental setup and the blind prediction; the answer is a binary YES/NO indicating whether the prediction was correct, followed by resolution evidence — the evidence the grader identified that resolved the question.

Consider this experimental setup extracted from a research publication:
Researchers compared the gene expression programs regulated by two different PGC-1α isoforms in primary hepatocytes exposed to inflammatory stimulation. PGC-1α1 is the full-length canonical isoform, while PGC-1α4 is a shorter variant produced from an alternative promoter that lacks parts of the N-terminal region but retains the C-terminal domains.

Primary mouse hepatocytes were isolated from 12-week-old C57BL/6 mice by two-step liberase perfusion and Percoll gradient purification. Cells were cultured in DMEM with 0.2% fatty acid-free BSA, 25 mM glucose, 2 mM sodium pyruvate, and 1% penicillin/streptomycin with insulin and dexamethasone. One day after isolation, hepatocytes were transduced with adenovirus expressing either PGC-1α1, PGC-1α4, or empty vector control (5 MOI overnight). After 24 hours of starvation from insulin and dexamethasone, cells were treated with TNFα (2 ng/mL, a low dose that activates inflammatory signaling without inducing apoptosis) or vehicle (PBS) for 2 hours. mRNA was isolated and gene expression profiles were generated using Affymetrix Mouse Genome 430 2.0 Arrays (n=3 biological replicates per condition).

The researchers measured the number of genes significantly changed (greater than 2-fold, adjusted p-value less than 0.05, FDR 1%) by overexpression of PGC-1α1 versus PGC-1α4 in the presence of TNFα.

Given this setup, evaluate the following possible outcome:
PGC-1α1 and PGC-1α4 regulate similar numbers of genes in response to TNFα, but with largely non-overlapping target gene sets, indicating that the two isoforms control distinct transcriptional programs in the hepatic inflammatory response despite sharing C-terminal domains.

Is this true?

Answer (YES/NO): NO